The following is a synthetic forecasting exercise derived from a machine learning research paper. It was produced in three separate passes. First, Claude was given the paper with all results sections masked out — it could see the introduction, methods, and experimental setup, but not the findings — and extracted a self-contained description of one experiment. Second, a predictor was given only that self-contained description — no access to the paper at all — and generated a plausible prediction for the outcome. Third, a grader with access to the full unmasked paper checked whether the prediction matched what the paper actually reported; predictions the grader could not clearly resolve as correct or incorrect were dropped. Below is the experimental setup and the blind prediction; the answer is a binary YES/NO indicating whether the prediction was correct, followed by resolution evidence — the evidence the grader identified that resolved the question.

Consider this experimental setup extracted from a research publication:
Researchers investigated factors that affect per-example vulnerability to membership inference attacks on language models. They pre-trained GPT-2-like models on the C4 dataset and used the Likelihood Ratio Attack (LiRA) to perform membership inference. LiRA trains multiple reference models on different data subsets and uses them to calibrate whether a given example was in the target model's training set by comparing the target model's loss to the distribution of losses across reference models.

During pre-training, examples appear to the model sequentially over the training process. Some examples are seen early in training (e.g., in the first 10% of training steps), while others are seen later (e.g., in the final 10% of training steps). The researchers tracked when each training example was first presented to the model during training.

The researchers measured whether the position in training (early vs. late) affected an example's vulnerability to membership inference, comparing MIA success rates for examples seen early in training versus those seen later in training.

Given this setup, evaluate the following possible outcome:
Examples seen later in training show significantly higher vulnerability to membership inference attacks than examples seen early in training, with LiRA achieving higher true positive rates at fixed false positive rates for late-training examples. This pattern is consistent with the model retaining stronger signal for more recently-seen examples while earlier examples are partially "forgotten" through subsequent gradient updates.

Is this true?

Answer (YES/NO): YES